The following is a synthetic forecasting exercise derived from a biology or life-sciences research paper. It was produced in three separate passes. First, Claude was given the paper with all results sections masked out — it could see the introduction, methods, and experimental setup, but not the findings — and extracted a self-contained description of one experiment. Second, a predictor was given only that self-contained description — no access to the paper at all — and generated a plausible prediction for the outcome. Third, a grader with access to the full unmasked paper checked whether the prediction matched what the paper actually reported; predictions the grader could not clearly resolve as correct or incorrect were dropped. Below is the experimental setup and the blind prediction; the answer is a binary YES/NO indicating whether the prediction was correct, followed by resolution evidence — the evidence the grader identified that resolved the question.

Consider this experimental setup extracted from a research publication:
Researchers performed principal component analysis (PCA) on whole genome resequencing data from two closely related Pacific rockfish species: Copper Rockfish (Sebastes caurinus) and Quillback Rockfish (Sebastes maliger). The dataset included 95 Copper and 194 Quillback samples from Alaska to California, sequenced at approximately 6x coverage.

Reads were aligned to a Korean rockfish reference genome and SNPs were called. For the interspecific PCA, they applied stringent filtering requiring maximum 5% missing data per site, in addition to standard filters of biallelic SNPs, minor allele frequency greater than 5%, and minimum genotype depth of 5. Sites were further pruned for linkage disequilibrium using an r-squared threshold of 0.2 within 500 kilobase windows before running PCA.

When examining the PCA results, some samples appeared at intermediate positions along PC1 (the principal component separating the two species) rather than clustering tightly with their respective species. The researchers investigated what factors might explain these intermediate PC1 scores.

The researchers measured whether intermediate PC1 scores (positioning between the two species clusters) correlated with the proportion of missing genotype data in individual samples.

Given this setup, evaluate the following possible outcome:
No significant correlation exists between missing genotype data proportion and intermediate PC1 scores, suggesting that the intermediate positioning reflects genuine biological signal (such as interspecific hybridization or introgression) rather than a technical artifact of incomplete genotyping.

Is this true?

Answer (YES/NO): NO